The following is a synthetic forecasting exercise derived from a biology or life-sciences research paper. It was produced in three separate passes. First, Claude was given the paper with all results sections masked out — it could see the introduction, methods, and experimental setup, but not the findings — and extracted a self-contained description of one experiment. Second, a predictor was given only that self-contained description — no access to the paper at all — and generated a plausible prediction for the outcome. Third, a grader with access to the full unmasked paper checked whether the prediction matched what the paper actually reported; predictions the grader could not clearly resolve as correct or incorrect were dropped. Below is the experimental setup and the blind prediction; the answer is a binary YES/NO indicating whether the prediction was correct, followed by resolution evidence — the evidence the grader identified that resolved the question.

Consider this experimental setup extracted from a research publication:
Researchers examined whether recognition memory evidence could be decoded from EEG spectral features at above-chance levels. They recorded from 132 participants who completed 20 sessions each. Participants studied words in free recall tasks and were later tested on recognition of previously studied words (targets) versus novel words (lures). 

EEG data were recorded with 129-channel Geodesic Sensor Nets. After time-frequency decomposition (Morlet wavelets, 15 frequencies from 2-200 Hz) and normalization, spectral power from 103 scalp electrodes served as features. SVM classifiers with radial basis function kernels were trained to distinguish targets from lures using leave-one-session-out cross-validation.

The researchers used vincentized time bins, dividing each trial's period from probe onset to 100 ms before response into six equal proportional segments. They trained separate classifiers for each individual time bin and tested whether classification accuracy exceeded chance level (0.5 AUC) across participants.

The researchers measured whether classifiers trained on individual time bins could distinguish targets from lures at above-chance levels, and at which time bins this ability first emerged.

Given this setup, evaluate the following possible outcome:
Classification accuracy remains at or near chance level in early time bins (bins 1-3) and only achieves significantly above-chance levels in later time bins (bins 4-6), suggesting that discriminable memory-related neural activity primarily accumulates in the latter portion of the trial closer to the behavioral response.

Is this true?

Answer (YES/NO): NO